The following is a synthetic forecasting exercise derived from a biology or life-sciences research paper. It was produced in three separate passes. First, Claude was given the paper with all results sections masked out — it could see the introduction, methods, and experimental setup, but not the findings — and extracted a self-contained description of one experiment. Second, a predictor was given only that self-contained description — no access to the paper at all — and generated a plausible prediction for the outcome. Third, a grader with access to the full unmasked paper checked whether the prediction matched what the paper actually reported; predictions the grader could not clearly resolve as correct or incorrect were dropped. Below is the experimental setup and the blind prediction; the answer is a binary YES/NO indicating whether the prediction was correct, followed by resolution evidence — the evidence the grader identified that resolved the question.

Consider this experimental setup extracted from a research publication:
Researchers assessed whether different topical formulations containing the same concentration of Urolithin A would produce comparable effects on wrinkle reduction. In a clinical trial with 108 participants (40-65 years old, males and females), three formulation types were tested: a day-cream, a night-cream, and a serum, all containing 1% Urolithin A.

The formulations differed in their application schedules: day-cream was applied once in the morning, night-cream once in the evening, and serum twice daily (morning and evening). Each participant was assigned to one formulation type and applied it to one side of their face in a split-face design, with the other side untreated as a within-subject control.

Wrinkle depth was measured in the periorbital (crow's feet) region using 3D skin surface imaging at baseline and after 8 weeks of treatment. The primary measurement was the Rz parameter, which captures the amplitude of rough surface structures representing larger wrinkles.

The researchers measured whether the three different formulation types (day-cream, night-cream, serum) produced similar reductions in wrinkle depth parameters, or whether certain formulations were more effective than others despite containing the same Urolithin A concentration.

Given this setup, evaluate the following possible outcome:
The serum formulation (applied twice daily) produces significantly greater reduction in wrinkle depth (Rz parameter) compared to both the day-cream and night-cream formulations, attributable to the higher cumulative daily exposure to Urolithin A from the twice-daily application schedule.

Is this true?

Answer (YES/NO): NO